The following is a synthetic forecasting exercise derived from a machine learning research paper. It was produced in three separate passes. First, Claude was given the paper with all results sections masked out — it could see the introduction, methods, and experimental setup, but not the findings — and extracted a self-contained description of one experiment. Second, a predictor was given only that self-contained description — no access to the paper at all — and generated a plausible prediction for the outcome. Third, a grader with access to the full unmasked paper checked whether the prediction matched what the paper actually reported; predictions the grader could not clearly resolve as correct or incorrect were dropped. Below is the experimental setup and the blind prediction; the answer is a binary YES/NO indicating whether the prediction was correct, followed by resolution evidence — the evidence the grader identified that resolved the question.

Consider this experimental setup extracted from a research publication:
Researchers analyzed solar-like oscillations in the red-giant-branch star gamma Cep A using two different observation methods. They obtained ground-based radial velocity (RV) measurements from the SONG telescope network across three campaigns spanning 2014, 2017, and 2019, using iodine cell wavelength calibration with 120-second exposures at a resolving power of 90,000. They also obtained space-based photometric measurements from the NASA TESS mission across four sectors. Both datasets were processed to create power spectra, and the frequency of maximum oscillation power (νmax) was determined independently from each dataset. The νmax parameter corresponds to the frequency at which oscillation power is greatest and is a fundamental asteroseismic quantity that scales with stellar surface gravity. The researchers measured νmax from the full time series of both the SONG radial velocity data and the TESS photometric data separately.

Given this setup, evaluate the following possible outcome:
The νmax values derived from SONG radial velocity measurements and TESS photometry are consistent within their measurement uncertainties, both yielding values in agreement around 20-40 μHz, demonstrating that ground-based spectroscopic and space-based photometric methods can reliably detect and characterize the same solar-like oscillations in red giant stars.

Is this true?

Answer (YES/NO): NO